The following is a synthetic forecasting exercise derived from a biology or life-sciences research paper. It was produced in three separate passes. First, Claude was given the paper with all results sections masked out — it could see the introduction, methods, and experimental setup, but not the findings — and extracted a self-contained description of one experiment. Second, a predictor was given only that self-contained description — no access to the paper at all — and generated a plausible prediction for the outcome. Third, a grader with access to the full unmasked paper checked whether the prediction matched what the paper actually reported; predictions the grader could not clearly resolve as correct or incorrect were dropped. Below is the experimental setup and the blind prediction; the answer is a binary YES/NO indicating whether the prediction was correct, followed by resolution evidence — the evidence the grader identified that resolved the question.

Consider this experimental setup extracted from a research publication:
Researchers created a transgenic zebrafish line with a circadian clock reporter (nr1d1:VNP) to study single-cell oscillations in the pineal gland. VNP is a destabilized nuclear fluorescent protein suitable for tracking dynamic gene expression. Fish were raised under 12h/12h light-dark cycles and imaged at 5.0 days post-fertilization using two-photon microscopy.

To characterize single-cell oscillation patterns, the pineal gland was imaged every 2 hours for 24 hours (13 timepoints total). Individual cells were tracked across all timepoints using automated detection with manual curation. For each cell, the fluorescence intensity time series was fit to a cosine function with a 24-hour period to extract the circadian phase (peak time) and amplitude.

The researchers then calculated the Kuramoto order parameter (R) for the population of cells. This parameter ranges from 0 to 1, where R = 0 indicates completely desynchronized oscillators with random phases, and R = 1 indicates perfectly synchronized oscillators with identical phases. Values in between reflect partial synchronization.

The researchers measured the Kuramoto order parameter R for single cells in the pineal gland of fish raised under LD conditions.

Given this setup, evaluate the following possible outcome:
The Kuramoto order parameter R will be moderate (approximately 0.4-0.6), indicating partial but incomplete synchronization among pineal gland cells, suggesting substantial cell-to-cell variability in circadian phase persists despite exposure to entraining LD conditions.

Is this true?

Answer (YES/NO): NO